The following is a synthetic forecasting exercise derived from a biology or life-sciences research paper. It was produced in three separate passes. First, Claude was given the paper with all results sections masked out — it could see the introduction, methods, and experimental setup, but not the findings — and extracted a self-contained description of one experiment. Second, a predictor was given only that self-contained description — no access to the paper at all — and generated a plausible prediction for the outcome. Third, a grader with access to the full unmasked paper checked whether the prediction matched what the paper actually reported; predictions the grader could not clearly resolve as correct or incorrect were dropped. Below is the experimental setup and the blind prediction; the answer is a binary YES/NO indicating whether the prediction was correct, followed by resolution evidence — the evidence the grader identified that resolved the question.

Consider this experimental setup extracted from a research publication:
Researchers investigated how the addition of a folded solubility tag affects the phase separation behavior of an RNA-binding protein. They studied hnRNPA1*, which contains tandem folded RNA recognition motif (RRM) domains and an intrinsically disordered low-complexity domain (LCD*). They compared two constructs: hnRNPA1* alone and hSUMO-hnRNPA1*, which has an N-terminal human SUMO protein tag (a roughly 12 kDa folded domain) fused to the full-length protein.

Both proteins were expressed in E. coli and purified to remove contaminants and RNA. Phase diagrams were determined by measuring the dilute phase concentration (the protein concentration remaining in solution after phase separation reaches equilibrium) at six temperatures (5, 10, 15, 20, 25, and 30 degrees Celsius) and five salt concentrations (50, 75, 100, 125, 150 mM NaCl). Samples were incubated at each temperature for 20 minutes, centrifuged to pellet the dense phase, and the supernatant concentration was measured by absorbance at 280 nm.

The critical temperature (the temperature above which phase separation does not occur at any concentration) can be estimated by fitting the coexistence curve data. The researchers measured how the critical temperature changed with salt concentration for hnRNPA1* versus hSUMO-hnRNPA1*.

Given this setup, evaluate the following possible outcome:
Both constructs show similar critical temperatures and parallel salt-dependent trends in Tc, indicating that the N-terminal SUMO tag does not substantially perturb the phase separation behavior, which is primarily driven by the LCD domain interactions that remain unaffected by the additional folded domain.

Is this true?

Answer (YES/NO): NO